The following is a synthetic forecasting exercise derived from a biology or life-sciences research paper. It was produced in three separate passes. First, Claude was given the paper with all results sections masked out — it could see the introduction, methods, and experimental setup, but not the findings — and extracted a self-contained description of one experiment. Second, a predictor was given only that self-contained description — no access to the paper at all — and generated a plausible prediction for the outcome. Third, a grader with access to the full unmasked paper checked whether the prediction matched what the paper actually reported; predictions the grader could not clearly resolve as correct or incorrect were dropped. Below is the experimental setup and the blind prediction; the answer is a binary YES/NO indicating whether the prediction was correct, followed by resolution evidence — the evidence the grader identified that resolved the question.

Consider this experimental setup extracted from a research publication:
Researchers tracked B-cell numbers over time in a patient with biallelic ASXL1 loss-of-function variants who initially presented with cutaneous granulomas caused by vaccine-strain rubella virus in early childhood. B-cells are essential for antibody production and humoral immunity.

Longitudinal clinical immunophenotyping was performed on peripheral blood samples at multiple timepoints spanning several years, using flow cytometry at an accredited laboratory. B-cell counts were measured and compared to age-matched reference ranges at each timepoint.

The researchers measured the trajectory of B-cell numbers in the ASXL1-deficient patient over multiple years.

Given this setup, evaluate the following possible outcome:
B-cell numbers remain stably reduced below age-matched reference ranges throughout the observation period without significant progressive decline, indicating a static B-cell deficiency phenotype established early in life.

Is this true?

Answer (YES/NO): NO